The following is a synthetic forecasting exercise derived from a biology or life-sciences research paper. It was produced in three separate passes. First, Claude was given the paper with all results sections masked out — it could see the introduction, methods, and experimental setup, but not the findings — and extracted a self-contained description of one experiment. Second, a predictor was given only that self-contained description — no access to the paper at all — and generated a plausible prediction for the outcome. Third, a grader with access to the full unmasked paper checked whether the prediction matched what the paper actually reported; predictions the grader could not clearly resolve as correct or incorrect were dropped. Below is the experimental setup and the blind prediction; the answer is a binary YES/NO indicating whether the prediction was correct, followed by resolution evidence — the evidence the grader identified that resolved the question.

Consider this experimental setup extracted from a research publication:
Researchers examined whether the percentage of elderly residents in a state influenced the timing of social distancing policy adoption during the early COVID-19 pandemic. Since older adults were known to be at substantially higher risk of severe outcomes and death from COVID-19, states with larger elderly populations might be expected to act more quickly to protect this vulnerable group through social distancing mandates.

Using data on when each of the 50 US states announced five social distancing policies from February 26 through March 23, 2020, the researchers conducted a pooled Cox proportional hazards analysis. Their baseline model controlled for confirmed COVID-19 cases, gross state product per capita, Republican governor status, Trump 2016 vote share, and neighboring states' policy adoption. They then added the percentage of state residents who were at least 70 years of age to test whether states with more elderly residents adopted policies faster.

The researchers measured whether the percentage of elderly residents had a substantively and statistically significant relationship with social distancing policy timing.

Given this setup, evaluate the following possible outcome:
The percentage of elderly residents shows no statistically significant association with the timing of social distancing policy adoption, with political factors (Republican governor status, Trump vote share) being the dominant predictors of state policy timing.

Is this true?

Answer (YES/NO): YES